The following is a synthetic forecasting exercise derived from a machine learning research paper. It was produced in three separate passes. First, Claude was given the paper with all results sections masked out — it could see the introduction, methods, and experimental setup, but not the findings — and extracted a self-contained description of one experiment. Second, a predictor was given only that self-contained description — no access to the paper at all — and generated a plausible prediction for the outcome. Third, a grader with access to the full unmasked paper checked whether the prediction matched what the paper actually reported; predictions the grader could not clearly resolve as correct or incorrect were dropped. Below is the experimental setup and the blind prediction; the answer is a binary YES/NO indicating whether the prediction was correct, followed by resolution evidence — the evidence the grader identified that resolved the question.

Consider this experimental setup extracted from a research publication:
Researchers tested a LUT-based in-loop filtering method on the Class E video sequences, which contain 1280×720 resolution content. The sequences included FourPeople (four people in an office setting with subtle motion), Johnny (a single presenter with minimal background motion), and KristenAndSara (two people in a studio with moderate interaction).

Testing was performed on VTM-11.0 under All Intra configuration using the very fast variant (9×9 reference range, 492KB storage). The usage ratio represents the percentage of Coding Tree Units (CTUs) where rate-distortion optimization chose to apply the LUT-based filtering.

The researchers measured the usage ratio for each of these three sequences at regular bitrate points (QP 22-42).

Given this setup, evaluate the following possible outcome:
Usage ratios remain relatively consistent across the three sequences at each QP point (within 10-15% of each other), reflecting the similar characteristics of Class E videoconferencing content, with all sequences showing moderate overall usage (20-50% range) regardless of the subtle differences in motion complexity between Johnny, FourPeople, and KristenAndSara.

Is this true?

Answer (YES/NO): NO